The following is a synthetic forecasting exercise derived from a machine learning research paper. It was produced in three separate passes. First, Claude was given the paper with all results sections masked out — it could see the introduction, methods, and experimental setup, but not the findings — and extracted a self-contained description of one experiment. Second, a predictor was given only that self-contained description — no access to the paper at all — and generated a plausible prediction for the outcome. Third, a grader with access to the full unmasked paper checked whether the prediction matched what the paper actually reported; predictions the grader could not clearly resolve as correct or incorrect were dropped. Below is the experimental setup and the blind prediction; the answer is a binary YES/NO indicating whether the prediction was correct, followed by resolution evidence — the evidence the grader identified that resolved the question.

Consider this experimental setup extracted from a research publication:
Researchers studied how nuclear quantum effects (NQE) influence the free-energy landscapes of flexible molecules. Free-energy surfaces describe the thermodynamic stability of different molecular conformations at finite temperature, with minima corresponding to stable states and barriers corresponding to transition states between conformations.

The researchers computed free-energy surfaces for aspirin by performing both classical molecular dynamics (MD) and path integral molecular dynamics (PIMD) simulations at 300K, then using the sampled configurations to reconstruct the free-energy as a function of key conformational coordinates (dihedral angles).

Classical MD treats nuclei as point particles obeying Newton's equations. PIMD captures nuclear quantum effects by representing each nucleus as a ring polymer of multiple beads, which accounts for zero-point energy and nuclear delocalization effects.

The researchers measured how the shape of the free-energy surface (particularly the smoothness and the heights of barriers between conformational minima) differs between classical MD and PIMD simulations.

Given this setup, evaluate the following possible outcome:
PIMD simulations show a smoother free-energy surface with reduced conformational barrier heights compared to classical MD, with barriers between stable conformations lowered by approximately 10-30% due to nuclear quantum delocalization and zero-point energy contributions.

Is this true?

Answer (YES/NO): NO